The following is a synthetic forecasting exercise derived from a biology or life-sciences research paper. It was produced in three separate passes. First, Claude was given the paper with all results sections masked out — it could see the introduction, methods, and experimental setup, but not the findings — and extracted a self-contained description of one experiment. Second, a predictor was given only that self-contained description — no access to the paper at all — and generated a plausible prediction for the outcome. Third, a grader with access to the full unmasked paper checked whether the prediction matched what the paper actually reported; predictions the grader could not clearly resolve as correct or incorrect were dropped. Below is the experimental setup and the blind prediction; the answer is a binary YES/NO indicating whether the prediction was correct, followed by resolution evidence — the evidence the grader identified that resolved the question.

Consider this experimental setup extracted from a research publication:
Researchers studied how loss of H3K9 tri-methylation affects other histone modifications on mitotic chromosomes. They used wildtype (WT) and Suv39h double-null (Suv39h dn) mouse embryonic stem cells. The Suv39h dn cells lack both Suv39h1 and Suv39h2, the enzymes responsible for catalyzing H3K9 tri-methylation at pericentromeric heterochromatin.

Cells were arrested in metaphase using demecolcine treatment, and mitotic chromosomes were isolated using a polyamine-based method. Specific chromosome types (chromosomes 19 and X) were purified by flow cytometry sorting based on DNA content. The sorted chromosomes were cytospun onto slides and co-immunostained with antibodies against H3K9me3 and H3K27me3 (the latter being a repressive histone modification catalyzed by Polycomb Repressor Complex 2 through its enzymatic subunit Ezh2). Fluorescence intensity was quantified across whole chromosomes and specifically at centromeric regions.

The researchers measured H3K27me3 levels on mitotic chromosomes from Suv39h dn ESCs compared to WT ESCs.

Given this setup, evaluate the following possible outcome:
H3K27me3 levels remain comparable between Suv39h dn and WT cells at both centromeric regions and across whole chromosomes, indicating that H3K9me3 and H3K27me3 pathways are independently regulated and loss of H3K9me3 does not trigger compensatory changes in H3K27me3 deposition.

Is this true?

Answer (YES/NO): NO